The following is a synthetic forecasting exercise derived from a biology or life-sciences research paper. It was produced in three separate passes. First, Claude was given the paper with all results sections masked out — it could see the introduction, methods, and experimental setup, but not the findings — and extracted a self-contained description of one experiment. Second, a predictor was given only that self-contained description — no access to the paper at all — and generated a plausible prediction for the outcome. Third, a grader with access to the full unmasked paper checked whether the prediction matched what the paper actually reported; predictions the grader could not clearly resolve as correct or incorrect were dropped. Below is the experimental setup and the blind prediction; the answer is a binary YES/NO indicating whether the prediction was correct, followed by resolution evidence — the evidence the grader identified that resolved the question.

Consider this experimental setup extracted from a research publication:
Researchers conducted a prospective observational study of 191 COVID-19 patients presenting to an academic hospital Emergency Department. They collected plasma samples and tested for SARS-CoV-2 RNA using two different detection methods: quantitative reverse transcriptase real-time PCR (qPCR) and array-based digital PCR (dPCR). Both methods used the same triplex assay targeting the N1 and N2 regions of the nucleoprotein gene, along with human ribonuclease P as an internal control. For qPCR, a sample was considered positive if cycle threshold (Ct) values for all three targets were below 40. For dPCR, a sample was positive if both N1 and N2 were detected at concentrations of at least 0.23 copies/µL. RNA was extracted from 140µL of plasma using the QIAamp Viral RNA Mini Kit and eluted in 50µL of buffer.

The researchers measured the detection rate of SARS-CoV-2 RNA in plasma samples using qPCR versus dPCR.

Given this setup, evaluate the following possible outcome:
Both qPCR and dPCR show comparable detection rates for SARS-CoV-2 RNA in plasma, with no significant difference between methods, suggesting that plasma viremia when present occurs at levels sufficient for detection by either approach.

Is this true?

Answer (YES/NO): NO